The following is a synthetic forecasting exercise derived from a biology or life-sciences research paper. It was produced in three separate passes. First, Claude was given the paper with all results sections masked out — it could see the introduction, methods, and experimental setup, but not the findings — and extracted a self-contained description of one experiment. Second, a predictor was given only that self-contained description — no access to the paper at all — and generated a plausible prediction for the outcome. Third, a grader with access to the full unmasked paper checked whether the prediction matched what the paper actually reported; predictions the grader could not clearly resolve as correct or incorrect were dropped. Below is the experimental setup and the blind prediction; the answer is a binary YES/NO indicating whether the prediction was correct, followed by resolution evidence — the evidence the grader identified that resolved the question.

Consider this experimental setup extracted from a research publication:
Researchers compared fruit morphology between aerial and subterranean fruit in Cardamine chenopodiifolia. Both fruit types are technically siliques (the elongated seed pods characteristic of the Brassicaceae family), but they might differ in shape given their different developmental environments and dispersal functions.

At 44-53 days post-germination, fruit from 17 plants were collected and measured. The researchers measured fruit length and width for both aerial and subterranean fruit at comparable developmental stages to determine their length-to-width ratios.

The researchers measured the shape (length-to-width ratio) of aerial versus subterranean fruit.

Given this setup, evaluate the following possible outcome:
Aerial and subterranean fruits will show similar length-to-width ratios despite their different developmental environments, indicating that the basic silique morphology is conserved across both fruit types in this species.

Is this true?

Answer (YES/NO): NO